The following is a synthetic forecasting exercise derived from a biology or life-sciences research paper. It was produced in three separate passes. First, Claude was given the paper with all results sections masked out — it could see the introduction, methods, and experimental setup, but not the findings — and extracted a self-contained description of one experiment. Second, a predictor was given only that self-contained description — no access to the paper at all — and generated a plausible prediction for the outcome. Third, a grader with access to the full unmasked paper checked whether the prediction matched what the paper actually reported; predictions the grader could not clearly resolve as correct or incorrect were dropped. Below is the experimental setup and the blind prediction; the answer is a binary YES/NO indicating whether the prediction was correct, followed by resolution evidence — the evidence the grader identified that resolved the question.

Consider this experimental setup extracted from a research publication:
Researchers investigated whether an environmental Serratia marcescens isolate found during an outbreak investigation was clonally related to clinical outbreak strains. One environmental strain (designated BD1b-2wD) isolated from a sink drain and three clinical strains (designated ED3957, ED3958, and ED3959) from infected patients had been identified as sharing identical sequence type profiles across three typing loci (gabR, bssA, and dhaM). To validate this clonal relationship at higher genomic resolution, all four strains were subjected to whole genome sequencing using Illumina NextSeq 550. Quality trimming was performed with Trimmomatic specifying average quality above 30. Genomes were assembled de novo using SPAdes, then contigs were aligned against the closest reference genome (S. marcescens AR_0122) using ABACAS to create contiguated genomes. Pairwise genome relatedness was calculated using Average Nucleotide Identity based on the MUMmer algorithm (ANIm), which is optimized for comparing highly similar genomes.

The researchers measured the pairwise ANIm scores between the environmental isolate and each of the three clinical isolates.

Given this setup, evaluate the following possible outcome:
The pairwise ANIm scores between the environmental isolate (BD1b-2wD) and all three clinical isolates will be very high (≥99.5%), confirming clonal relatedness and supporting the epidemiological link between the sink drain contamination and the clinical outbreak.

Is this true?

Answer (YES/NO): YES